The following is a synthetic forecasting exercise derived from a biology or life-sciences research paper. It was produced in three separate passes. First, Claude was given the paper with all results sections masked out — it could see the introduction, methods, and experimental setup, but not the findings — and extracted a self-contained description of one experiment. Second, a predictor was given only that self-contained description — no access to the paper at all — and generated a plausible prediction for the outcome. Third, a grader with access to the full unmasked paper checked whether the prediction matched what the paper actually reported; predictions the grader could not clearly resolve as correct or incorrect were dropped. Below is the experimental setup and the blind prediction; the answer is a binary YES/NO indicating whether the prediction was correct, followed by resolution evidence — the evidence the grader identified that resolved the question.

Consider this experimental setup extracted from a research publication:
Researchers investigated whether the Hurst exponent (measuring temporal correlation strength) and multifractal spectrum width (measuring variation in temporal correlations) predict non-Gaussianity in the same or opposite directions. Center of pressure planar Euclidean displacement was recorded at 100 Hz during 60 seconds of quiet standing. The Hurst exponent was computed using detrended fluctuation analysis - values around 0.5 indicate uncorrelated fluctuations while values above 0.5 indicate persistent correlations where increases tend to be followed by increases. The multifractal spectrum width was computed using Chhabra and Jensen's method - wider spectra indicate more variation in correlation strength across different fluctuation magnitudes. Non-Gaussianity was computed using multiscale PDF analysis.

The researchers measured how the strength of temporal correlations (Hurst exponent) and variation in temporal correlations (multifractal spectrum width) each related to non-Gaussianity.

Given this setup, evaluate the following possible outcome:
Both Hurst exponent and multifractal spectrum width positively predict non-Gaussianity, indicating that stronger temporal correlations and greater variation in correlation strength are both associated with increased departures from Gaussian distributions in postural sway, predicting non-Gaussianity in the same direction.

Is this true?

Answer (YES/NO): YES